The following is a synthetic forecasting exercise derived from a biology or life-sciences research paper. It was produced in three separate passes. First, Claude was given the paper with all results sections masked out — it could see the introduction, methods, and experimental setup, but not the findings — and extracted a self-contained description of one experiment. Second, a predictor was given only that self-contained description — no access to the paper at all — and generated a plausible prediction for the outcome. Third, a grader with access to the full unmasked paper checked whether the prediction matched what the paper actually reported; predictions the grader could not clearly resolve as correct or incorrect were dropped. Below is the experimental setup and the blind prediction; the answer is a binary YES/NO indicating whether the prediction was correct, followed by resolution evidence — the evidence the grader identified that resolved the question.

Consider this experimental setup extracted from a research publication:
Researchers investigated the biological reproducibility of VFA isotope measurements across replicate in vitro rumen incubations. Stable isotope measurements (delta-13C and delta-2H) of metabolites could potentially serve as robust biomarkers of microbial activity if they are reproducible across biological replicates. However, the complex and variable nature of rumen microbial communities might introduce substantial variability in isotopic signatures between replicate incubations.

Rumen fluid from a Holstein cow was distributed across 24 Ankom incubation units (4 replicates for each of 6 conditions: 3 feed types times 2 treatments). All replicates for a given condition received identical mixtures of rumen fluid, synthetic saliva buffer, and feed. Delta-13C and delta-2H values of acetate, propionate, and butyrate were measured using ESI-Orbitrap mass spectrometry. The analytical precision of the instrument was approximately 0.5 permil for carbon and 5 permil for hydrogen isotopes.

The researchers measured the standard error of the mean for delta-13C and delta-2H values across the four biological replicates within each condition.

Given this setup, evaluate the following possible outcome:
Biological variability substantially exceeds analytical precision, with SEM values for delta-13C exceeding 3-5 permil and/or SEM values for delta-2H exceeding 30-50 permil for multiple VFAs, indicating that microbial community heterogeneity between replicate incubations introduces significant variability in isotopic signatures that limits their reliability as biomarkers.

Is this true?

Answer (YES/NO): NO